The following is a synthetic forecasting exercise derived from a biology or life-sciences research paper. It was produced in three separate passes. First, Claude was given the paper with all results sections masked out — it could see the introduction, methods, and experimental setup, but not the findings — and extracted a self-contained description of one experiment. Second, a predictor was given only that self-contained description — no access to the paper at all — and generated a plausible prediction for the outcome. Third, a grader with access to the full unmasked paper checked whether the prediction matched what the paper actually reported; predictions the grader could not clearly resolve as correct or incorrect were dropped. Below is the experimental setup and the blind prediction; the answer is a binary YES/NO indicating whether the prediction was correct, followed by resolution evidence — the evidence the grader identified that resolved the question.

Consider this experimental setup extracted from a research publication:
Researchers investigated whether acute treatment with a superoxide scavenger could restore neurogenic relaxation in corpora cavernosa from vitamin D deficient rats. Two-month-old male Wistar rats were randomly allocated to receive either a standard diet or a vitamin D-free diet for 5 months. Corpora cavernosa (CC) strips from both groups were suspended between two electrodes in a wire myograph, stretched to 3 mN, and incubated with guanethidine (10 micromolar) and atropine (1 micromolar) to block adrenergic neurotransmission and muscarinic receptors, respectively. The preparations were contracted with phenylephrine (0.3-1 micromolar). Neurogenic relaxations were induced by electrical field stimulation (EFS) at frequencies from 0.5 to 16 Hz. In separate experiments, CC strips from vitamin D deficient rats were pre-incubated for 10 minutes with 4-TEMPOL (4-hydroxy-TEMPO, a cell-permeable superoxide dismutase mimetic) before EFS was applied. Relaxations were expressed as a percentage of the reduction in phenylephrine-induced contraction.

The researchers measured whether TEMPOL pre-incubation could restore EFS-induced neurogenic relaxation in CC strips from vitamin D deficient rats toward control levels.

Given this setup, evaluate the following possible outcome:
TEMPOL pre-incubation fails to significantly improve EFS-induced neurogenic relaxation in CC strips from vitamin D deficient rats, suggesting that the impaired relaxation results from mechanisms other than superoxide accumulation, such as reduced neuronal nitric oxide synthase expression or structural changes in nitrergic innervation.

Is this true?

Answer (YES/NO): NO